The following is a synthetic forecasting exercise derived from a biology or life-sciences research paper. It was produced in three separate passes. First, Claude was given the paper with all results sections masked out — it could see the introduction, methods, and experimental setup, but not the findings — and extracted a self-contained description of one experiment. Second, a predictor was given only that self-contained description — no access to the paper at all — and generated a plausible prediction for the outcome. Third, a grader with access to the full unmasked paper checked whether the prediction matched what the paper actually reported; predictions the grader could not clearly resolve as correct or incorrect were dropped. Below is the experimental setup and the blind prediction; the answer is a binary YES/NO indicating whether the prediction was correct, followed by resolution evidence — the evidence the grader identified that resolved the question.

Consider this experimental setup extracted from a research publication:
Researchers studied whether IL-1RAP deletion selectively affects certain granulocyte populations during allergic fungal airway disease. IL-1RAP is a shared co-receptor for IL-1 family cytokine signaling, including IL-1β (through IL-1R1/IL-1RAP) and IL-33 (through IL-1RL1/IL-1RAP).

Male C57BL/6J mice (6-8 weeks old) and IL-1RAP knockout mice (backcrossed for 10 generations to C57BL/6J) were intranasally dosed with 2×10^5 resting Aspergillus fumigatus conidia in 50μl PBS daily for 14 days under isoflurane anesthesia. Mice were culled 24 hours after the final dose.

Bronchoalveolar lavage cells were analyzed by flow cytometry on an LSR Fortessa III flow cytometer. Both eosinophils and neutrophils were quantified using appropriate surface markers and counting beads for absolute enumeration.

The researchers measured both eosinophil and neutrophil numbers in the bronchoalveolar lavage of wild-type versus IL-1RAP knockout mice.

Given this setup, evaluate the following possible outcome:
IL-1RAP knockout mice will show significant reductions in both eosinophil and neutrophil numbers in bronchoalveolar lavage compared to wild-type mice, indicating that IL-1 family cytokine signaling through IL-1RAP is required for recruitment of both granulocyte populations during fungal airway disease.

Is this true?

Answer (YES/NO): NO